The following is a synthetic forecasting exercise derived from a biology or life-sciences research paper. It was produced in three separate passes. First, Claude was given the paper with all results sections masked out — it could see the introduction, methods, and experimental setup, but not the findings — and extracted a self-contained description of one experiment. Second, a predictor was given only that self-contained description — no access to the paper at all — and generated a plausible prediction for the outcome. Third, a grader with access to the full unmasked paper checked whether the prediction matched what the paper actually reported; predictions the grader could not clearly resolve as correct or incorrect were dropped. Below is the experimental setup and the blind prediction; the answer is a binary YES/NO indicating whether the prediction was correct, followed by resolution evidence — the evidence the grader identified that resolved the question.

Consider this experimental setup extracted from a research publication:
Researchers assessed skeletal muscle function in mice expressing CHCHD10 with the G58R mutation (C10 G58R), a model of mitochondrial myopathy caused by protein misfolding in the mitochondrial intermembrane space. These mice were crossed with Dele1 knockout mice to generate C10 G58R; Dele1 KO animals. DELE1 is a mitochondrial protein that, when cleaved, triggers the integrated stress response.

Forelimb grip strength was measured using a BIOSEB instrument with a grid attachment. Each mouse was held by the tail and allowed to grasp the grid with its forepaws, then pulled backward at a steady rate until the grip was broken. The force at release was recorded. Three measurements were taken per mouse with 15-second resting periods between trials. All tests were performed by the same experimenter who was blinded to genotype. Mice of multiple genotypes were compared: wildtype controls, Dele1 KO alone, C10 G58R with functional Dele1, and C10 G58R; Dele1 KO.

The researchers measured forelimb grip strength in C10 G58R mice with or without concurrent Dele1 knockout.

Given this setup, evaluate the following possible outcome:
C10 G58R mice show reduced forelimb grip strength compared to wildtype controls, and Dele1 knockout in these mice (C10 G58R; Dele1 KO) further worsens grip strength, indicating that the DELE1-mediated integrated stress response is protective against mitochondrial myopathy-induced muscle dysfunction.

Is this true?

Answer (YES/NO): YES